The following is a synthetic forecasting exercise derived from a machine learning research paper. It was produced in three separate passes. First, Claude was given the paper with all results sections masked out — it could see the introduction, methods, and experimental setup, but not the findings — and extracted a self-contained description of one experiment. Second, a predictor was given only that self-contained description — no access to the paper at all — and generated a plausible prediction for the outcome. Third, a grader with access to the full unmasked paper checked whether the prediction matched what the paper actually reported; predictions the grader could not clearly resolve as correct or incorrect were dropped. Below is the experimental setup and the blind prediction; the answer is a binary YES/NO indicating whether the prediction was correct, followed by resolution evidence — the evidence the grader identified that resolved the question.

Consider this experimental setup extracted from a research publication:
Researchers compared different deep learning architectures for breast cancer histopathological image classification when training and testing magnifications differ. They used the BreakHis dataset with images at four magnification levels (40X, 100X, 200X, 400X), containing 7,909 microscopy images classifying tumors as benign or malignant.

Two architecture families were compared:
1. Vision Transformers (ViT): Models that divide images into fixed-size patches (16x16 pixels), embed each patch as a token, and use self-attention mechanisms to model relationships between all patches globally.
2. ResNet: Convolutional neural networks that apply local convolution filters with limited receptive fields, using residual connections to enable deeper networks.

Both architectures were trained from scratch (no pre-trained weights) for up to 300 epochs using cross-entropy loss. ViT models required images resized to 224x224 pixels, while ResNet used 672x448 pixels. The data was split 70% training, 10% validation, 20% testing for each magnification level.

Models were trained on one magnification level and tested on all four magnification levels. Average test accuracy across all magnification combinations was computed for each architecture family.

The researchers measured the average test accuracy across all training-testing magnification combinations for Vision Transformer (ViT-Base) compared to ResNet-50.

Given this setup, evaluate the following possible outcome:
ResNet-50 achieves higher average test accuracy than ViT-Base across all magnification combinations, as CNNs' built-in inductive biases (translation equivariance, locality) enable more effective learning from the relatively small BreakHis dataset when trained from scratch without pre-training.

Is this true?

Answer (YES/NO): YES